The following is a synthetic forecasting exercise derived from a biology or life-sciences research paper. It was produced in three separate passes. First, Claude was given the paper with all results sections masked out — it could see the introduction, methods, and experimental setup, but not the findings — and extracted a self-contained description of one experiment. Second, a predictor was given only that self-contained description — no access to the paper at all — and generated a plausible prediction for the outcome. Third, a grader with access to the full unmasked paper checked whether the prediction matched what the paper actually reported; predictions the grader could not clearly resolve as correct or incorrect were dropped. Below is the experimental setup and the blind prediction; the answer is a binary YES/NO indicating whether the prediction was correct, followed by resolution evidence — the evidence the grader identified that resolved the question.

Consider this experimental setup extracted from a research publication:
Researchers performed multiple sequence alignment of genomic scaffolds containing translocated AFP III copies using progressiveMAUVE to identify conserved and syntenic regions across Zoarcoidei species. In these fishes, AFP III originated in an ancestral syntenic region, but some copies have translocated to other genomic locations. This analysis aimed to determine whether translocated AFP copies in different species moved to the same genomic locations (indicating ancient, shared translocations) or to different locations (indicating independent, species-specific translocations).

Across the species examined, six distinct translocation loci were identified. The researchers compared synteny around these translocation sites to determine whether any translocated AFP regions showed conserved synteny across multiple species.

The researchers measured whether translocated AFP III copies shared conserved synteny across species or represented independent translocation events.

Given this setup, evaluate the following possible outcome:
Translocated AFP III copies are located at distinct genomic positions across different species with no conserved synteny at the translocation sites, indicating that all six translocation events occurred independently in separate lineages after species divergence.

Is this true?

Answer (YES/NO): YES